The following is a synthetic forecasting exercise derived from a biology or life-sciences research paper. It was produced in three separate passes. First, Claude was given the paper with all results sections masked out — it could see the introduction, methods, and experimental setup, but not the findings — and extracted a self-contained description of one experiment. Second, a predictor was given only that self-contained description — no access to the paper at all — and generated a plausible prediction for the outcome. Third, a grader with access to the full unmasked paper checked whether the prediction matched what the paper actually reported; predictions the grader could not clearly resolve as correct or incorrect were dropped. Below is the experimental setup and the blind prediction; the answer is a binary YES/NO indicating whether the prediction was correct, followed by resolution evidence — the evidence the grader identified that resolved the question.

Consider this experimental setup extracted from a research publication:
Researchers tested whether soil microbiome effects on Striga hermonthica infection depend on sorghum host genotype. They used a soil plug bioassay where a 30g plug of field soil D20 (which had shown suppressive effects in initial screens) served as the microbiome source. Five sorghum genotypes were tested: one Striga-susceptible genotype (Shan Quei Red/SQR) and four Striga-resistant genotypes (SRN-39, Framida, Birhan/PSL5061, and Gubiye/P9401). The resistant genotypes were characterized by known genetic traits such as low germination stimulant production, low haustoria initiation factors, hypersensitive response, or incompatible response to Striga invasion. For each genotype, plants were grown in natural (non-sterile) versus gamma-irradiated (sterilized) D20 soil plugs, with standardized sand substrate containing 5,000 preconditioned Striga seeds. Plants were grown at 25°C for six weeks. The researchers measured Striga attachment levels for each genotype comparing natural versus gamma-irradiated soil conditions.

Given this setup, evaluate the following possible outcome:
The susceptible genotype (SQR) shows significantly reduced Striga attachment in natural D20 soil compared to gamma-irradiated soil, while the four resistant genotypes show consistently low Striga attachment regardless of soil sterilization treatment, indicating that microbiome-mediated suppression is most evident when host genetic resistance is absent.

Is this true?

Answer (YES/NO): NO